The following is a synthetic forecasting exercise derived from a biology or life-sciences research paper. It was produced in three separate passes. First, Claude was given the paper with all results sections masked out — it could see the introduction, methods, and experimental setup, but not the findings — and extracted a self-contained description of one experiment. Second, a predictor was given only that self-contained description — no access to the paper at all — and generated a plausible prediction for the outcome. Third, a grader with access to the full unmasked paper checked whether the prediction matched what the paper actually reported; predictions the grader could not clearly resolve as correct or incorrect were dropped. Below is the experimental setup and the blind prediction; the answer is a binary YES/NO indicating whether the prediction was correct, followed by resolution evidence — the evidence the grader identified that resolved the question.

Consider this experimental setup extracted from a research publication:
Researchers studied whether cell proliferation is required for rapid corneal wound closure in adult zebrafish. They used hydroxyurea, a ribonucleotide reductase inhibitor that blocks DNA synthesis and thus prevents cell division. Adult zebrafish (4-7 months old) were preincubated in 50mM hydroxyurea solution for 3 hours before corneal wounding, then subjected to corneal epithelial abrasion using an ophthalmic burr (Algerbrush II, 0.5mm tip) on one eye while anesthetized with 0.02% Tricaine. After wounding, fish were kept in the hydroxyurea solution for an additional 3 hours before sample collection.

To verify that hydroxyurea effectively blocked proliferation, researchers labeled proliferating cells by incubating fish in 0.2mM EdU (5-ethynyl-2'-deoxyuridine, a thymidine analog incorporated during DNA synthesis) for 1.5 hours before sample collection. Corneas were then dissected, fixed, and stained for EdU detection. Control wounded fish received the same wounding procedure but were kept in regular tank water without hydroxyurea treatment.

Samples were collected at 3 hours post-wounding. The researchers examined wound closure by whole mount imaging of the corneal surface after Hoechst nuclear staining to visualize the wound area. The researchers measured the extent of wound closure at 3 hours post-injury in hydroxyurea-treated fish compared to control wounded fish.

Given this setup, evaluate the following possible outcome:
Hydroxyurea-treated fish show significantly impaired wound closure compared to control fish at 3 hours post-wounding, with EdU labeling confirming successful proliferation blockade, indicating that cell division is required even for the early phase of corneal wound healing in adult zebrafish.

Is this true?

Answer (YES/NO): NO